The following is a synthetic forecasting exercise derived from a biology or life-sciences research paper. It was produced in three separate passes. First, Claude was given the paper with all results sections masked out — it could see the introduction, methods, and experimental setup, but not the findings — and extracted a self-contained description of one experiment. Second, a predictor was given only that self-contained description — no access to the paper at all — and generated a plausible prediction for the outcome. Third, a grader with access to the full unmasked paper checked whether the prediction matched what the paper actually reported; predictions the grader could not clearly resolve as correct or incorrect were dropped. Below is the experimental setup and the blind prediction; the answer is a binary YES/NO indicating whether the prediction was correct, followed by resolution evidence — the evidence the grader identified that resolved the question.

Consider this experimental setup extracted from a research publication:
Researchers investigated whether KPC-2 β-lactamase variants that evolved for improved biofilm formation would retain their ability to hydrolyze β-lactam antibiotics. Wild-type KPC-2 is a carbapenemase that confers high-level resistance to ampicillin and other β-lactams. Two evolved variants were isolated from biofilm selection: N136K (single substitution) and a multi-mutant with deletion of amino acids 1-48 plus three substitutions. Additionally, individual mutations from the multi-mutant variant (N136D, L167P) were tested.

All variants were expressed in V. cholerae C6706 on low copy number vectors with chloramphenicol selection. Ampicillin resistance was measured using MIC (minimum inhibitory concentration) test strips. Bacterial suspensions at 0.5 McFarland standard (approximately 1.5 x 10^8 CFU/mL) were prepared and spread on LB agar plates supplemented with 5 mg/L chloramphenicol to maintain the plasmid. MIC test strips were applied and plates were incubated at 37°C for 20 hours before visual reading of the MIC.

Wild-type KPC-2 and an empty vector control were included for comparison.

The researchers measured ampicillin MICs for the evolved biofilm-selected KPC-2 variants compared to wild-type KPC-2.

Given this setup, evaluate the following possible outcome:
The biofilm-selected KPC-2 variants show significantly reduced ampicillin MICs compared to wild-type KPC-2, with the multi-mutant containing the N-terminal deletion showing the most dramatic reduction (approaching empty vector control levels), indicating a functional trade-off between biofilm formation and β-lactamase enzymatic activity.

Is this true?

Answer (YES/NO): NO